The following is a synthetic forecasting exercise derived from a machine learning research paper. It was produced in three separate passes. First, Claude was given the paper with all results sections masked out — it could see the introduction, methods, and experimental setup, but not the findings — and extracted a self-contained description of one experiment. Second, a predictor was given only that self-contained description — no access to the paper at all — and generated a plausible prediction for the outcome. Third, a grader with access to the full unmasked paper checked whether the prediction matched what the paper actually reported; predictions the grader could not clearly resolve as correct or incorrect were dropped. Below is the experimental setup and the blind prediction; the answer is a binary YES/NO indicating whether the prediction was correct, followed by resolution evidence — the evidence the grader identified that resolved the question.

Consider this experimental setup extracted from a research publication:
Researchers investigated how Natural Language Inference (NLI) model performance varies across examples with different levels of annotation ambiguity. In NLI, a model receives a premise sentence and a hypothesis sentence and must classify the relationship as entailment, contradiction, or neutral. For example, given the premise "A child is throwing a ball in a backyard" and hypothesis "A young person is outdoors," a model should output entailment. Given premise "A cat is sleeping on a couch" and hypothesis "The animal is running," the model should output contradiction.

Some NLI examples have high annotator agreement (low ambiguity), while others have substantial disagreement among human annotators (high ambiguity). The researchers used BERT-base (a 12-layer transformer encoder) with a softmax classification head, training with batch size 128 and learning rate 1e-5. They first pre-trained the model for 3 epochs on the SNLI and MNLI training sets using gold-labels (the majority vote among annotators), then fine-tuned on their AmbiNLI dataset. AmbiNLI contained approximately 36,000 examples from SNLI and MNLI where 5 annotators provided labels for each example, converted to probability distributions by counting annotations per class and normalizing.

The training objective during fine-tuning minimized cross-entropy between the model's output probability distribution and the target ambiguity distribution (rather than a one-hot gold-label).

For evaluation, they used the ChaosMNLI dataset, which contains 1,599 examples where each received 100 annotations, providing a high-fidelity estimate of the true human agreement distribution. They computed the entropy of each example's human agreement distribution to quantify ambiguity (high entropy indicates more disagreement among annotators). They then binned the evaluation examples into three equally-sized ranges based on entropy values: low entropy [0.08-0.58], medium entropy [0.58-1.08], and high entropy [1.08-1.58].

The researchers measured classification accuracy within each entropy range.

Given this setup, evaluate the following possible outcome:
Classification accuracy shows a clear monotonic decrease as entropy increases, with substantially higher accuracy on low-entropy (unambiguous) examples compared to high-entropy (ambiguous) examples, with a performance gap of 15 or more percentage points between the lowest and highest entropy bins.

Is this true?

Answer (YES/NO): YES